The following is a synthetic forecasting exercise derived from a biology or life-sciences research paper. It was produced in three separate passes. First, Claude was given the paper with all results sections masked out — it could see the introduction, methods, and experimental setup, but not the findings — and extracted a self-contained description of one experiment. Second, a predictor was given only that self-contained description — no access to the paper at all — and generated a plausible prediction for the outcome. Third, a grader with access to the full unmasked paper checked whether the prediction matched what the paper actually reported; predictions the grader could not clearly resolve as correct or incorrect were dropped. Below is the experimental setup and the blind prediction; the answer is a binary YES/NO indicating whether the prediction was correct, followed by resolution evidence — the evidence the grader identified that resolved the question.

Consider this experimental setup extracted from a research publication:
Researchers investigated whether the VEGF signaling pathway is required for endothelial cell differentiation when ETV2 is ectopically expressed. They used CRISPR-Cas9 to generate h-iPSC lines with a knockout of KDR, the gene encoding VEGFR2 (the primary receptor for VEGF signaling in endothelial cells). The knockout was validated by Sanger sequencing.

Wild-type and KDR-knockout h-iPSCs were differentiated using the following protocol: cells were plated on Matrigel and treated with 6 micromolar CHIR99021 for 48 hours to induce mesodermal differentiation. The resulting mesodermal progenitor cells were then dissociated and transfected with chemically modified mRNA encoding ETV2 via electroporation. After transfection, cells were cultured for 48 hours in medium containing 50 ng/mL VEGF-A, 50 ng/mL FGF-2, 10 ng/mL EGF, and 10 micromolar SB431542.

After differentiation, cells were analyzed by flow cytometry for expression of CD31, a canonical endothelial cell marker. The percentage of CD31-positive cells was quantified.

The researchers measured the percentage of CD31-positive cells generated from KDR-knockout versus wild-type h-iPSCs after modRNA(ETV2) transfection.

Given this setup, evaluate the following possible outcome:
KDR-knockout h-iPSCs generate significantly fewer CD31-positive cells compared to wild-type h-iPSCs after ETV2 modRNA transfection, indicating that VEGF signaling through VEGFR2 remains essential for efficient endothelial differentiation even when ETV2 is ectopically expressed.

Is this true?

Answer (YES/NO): NO